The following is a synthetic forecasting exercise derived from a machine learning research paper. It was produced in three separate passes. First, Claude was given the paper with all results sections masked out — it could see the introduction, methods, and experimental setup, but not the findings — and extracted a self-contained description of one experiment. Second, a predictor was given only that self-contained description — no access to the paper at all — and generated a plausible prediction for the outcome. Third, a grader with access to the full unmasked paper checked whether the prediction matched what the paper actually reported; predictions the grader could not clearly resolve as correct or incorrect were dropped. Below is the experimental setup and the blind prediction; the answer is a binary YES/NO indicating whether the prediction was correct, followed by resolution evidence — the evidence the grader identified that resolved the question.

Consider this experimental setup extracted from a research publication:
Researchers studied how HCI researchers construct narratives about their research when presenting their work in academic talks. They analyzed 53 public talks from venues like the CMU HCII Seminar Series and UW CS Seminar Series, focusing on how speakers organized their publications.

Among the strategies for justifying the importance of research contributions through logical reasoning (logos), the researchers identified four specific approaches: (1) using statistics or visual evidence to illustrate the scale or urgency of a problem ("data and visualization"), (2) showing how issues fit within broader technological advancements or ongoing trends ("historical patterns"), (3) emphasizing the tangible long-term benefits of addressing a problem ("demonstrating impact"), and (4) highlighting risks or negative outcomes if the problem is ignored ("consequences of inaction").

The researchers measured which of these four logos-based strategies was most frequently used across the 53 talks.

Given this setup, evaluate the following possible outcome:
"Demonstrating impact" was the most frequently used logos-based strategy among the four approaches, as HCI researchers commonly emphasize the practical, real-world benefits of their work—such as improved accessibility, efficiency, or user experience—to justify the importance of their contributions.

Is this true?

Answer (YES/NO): YES